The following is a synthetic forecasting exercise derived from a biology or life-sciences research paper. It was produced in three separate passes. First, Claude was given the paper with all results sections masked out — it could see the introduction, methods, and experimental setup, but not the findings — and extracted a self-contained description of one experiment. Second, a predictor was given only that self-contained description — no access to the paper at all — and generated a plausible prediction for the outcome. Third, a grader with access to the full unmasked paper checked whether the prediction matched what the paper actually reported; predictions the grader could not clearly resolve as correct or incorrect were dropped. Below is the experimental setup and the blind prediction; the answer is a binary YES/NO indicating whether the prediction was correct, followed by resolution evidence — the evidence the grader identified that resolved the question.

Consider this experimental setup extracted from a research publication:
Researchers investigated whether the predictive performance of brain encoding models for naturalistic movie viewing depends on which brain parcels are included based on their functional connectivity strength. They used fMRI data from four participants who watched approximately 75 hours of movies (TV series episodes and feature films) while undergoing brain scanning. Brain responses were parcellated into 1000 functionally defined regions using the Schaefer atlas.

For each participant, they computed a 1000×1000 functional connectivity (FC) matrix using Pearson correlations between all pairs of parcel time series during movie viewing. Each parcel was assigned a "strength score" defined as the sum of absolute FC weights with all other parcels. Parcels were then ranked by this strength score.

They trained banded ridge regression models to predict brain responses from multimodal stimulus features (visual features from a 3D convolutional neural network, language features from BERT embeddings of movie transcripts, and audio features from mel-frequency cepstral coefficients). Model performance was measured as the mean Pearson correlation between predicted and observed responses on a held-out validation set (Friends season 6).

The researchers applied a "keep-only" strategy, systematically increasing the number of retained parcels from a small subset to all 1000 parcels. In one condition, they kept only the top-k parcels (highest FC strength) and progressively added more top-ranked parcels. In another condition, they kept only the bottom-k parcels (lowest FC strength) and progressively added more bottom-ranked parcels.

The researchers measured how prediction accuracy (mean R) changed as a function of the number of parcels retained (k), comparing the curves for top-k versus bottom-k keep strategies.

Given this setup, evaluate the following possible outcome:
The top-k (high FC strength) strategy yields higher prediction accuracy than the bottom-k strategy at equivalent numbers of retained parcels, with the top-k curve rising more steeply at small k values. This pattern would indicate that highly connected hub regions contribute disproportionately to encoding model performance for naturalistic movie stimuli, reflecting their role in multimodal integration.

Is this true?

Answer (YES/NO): YES